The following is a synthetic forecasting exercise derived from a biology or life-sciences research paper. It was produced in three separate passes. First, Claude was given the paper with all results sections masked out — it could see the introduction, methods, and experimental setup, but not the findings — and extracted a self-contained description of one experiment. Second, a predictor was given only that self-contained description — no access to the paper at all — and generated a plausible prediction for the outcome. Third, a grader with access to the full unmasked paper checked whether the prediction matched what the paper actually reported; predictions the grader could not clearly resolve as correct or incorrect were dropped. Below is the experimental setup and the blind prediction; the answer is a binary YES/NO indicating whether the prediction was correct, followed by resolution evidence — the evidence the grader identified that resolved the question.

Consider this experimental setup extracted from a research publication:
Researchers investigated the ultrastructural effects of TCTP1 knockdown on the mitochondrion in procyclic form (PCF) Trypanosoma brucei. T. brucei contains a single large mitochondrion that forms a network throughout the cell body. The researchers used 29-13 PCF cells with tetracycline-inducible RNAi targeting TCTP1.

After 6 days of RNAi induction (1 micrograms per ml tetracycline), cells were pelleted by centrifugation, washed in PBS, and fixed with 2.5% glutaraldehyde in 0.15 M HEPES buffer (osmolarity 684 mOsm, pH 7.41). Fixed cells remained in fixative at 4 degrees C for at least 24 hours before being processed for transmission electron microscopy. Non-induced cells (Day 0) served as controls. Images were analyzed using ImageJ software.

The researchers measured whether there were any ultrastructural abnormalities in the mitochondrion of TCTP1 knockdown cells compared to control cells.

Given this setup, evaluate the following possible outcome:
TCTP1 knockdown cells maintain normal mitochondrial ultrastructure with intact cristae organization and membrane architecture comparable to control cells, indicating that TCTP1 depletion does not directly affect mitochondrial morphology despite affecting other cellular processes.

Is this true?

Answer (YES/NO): NO